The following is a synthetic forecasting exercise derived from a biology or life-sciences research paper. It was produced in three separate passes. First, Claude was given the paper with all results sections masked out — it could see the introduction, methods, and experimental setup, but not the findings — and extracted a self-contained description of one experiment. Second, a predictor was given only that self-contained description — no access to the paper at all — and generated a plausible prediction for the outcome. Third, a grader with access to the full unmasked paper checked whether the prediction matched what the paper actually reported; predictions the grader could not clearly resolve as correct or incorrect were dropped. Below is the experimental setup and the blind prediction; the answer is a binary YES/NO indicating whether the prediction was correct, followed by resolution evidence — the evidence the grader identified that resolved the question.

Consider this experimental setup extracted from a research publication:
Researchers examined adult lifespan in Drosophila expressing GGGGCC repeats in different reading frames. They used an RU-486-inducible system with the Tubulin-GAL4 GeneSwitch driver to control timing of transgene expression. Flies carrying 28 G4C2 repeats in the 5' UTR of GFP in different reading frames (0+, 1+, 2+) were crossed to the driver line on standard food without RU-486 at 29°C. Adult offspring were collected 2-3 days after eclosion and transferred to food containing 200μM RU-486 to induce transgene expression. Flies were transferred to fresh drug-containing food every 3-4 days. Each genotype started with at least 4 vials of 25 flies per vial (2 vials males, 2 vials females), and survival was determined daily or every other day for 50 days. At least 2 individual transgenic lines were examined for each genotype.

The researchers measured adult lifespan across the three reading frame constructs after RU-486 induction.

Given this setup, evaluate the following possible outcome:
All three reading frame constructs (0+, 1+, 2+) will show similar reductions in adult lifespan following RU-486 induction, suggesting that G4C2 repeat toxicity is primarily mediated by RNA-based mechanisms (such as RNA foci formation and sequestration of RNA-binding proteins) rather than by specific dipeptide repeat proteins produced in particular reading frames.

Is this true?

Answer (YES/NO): NO